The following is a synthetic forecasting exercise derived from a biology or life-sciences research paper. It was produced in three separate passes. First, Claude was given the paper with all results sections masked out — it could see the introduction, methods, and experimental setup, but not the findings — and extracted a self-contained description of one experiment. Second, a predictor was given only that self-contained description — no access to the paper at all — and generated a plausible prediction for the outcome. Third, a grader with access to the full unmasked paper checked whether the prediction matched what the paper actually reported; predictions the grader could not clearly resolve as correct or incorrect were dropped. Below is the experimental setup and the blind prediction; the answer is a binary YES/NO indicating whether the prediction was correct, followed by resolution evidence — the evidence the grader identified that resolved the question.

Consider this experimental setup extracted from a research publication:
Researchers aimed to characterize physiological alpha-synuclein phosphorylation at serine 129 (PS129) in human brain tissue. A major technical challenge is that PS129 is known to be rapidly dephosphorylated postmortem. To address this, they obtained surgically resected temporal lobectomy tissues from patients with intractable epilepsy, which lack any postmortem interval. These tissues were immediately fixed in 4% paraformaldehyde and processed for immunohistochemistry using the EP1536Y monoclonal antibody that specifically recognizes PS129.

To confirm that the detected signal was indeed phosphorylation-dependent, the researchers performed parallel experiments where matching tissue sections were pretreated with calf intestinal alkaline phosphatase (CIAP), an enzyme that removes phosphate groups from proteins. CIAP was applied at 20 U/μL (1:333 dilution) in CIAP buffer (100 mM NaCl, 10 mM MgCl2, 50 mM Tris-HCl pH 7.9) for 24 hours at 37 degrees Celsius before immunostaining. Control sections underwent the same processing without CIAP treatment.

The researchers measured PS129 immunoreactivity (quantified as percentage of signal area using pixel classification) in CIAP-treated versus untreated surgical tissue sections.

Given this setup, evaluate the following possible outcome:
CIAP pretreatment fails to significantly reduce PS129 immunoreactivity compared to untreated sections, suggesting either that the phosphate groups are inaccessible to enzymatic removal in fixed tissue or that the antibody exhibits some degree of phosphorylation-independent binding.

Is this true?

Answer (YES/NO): NO